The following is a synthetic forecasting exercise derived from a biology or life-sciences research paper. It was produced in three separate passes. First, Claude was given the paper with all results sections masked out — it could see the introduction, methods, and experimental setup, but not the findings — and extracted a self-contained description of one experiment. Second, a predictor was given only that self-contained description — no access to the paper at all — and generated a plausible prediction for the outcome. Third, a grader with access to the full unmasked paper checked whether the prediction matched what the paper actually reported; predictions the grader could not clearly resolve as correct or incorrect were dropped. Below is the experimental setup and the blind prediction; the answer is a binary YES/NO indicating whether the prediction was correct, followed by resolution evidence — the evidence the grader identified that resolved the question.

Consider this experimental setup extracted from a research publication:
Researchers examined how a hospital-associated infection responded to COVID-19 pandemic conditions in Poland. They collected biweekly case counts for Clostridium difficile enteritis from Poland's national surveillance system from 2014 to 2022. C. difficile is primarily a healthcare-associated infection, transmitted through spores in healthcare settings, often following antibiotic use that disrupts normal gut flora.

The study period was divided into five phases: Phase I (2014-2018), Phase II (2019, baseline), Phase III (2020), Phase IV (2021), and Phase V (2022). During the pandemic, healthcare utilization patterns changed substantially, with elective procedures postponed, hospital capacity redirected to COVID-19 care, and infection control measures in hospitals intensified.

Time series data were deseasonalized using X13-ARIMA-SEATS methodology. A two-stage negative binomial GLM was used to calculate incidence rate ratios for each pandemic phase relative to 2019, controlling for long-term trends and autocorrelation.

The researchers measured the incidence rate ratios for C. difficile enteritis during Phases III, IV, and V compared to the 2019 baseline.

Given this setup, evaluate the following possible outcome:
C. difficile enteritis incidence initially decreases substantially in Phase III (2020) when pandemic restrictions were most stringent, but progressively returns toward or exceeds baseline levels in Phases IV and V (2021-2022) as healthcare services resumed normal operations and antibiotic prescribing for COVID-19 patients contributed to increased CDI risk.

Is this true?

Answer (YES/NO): NO